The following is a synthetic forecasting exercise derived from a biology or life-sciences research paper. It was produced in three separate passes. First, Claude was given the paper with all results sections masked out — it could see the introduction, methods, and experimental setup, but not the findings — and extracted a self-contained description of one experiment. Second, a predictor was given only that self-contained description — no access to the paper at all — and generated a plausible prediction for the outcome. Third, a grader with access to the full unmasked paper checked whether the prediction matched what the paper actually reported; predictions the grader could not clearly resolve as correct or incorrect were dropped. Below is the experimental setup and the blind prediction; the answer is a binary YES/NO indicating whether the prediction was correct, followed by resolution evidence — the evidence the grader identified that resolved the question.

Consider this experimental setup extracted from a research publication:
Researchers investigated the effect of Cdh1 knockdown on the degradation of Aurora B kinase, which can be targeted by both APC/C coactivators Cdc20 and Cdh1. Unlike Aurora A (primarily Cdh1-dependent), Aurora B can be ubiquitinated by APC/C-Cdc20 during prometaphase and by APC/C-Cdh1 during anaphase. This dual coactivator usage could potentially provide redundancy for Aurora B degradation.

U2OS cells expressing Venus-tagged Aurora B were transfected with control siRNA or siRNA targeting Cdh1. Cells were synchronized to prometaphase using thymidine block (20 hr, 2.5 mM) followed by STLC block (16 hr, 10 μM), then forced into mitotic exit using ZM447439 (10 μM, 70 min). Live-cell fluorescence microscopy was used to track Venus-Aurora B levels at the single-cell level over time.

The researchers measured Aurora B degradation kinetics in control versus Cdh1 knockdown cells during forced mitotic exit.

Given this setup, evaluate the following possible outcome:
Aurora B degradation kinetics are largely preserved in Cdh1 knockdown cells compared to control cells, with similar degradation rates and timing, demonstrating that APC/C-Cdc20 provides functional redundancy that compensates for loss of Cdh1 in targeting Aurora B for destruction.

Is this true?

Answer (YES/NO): NO